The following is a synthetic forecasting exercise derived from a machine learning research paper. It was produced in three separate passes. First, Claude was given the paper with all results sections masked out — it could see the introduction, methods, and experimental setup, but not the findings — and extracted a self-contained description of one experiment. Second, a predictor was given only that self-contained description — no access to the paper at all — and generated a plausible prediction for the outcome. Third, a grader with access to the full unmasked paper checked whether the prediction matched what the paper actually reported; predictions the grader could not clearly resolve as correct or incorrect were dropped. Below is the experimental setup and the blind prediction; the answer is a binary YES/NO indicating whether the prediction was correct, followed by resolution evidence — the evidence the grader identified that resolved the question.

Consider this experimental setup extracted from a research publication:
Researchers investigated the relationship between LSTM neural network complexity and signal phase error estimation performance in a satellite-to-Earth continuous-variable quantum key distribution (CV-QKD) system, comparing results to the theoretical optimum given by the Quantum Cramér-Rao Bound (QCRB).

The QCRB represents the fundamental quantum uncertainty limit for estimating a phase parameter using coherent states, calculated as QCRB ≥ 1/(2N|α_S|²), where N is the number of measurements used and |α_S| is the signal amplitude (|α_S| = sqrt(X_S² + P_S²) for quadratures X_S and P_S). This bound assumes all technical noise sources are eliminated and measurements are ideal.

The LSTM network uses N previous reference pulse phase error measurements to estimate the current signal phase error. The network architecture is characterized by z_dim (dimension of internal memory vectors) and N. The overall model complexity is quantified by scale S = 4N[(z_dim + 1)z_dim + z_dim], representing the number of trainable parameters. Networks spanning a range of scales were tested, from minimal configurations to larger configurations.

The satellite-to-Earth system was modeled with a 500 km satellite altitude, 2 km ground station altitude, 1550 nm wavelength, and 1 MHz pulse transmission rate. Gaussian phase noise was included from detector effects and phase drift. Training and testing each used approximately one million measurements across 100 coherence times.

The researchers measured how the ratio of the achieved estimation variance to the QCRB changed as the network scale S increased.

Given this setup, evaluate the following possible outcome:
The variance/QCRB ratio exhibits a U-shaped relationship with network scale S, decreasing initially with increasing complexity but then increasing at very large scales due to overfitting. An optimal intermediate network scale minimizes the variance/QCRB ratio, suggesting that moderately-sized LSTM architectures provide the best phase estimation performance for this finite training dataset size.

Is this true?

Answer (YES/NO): NO